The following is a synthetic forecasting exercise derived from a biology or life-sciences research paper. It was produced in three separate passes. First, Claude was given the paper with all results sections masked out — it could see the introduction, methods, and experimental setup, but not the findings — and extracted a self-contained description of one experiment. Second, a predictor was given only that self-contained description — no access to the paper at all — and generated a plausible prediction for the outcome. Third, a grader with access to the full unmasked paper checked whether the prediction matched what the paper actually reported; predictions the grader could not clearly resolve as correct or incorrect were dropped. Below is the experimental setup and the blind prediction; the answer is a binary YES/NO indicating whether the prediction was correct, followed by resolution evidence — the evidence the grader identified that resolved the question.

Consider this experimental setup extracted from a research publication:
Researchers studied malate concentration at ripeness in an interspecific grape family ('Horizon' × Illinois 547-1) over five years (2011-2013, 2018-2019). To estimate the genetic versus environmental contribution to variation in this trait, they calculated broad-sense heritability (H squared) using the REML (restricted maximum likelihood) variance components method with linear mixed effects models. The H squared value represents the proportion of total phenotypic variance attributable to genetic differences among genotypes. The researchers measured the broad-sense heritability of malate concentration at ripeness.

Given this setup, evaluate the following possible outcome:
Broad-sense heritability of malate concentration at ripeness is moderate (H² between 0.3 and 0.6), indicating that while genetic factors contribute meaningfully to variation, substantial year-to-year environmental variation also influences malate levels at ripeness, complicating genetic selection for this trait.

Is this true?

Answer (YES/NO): NO